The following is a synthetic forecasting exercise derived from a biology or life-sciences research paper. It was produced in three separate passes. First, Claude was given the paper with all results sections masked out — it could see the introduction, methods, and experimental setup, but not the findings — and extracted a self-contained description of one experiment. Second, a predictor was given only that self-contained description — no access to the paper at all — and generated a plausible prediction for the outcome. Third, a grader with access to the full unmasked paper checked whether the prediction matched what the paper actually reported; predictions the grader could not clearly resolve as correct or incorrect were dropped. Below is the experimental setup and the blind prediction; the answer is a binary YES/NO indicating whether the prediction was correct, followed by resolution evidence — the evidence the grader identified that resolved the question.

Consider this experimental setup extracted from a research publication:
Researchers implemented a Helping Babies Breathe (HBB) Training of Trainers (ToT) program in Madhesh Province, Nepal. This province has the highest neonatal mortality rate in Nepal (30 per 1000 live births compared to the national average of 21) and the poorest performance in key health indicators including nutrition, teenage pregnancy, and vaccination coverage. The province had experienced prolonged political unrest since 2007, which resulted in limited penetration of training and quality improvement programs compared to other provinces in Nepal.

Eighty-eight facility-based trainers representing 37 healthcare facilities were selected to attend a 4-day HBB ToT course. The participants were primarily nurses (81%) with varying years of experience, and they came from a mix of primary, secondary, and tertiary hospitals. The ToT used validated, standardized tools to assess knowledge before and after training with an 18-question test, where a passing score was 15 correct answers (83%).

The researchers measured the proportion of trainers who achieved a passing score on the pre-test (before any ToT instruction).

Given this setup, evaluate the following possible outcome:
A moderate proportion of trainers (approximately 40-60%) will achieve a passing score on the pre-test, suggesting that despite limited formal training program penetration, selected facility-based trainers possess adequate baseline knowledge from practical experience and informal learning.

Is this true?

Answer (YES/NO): NO